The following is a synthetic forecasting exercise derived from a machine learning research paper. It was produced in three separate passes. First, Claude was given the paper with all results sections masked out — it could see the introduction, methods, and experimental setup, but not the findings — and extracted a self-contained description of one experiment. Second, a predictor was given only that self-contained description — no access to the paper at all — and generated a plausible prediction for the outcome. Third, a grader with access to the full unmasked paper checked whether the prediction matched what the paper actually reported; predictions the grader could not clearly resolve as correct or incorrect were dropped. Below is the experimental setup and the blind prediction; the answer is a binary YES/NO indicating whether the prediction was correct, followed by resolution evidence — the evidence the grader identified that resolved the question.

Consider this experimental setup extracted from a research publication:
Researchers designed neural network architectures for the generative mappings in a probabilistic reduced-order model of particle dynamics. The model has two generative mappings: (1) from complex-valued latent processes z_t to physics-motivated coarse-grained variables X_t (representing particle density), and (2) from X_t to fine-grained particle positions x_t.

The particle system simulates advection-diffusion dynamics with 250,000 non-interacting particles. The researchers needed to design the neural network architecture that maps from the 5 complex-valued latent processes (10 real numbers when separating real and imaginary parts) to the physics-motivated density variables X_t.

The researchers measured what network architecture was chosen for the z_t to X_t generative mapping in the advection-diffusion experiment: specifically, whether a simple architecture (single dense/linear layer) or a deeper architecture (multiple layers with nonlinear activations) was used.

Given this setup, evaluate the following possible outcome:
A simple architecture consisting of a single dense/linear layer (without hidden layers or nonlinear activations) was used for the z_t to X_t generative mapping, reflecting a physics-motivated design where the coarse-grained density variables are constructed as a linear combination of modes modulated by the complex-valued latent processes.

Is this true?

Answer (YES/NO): YES